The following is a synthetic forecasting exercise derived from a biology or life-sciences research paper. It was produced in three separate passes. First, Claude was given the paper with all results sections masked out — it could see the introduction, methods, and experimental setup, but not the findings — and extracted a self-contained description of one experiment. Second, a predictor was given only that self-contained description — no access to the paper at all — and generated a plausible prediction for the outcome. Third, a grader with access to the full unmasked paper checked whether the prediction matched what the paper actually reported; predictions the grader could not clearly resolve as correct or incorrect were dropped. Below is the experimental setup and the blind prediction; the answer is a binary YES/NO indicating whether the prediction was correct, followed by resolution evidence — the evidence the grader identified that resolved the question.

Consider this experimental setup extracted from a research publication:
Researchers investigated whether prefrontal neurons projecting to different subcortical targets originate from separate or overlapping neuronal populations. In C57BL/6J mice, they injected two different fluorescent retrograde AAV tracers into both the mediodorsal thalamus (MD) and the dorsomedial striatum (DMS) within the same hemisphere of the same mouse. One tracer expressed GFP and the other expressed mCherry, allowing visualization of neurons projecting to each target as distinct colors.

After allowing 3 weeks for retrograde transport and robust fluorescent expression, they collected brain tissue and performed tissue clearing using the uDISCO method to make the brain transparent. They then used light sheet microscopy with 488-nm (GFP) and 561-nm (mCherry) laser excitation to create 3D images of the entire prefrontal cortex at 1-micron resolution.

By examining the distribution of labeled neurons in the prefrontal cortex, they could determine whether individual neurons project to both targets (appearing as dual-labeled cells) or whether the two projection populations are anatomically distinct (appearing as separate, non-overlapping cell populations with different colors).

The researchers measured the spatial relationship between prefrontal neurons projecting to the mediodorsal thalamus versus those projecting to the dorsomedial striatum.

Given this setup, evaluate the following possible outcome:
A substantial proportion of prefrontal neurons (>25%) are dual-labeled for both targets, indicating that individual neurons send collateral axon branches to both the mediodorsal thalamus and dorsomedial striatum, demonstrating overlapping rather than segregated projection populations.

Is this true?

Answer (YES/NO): NO